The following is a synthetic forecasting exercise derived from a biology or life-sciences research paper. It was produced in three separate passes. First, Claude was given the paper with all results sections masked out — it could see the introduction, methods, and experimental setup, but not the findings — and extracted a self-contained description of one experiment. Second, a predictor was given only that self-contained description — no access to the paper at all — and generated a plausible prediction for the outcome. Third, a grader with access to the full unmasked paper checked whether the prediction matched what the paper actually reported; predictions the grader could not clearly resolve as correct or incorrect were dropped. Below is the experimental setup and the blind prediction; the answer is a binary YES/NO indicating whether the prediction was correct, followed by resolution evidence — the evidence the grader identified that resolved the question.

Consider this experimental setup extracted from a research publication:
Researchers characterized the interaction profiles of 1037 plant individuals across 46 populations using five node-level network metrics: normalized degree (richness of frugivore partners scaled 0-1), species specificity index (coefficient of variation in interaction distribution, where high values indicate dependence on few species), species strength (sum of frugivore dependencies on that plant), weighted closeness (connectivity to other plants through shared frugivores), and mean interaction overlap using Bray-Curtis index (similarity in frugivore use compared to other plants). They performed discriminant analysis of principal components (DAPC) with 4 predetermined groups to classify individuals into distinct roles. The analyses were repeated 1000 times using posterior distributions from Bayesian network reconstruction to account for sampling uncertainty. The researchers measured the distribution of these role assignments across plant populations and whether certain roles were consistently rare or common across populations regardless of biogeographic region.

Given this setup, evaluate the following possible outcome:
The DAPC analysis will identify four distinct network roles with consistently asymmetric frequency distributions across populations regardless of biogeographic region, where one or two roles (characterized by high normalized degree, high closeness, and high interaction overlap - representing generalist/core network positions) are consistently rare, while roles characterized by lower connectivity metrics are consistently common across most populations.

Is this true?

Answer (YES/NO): NO